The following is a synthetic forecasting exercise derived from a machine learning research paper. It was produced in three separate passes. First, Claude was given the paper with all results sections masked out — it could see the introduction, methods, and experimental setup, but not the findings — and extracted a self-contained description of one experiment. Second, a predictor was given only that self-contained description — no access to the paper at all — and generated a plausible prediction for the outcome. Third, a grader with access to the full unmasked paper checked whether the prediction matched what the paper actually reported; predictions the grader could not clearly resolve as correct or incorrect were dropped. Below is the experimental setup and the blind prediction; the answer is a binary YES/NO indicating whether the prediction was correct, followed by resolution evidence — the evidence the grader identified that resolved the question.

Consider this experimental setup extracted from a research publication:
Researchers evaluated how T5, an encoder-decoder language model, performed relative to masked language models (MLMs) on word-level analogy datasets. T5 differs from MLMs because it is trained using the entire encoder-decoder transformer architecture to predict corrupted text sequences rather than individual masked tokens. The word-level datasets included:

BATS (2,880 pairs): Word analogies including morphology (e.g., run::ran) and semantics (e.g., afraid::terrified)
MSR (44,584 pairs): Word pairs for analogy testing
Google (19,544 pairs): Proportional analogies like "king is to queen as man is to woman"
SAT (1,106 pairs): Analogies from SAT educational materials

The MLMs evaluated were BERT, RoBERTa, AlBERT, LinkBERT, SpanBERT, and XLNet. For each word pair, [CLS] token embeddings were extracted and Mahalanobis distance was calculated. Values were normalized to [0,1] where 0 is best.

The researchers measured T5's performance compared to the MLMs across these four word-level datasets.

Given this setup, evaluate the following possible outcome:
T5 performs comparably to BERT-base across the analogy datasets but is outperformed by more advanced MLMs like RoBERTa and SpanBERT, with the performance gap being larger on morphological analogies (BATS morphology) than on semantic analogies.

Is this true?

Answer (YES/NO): NO